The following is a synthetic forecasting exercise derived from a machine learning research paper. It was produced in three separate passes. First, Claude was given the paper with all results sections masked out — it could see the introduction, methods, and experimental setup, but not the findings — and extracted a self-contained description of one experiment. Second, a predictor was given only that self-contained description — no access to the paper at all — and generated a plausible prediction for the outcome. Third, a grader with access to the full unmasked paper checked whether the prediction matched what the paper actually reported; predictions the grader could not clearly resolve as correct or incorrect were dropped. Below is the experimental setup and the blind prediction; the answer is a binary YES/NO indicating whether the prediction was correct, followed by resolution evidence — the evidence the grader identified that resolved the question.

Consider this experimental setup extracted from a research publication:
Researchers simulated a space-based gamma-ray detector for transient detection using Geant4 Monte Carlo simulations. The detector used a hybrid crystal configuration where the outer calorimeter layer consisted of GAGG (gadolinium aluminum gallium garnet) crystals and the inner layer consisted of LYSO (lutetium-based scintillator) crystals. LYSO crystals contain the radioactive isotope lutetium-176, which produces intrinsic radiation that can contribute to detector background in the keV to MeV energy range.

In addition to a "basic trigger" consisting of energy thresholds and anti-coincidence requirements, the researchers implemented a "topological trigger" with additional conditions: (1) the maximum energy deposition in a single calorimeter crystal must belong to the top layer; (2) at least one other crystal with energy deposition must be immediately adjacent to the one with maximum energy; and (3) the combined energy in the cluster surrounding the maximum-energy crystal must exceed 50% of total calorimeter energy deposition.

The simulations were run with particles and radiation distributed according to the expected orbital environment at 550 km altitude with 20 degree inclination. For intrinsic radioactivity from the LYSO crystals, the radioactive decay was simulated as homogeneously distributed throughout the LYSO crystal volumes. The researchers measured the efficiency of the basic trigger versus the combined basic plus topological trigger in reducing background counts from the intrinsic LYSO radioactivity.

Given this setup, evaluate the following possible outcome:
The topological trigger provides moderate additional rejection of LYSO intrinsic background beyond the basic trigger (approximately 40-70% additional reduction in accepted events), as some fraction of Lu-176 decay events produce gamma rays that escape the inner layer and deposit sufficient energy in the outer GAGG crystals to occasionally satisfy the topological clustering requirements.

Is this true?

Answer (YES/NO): YES